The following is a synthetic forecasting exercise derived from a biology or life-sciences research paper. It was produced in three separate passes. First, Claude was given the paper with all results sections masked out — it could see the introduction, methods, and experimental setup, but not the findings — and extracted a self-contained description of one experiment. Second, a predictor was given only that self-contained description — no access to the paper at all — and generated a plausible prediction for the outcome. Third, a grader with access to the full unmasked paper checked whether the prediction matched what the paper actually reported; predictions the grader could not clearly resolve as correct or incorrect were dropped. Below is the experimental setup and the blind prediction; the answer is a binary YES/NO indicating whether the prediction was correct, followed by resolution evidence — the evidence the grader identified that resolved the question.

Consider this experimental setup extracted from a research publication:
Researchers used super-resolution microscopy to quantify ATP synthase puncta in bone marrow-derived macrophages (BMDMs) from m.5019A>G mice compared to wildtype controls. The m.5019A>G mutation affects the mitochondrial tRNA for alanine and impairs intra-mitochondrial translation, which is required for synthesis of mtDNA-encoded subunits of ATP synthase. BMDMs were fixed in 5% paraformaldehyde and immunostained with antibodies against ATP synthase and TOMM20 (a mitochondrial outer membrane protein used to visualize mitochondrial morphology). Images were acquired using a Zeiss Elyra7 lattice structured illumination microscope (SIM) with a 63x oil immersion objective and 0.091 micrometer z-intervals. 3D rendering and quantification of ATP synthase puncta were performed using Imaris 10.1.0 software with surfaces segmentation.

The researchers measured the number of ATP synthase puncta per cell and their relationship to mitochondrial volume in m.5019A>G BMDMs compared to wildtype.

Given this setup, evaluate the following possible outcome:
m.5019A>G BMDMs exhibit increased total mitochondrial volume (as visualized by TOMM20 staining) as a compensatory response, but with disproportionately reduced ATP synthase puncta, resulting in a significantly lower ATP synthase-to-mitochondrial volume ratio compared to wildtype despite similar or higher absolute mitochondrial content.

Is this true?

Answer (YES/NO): NO